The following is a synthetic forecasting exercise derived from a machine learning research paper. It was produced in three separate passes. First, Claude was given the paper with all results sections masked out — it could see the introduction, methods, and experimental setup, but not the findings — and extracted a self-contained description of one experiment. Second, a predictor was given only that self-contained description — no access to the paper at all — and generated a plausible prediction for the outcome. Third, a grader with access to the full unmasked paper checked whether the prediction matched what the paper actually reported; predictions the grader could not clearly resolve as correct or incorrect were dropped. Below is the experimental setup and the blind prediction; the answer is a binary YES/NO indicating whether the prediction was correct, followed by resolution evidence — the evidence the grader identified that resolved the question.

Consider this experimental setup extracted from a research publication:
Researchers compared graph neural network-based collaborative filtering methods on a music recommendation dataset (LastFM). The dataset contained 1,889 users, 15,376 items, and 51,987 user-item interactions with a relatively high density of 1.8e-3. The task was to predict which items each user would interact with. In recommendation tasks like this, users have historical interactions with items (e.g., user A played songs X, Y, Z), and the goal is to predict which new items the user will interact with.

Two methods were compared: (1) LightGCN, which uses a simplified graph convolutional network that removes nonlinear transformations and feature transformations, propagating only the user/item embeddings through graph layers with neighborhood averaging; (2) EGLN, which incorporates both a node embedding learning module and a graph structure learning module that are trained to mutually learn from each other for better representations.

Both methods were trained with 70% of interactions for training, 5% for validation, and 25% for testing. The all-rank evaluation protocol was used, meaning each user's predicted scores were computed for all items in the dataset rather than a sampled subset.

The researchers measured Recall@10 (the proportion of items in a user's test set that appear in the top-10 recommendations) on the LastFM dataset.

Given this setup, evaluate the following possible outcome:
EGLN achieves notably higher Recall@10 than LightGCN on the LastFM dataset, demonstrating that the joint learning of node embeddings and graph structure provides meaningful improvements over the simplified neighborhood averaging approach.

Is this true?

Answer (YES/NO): NO